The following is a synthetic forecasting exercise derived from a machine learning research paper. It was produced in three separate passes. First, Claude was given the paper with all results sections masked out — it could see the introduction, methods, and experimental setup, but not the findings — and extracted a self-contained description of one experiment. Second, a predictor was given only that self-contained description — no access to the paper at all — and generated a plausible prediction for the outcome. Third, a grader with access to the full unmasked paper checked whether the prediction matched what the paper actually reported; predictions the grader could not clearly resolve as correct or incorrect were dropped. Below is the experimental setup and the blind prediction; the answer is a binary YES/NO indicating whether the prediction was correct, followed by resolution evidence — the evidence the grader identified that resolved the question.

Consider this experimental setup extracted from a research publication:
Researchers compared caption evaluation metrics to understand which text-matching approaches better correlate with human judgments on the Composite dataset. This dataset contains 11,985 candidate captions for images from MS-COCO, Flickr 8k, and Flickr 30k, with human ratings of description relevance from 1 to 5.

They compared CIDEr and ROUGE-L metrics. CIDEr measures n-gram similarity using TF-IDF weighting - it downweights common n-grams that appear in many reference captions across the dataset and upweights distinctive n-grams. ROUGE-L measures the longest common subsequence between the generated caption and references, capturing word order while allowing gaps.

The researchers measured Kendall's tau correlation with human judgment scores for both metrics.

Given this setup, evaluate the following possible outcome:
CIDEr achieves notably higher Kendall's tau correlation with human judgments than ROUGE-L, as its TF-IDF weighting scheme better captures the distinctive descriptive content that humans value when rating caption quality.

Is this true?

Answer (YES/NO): YES